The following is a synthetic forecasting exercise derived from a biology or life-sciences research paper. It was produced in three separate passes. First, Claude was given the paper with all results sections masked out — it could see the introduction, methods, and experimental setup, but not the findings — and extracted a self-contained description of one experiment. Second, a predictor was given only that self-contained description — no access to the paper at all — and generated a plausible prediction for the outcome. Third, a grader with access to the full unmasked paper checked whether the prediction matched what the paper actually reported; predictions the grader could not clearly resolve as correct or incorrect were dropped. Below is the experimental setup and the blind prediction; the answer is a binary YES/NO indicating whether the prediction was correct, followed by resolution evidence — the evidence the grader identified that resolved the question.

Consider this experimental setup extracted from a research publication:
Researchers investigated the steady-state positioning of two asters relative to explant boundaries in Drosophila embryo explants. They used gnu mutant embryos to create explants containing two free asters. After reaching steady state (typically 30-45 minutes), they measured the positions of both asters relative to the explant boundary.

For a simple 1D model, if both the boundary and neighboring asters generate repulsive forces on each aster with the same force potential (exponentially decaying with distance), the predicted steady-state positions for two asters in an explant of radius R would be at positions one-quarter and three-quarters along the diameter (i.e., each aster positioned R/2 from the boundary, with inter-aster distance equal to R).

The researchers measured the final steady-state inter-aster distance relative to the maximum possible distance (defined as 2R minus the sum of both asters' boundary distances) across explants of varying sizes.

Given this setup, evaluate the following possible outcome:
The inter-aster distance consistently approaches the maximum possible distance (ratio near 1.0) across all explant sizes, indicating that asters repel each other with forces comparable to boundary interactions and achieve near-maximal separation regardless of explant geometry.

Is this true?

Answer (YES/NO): NO